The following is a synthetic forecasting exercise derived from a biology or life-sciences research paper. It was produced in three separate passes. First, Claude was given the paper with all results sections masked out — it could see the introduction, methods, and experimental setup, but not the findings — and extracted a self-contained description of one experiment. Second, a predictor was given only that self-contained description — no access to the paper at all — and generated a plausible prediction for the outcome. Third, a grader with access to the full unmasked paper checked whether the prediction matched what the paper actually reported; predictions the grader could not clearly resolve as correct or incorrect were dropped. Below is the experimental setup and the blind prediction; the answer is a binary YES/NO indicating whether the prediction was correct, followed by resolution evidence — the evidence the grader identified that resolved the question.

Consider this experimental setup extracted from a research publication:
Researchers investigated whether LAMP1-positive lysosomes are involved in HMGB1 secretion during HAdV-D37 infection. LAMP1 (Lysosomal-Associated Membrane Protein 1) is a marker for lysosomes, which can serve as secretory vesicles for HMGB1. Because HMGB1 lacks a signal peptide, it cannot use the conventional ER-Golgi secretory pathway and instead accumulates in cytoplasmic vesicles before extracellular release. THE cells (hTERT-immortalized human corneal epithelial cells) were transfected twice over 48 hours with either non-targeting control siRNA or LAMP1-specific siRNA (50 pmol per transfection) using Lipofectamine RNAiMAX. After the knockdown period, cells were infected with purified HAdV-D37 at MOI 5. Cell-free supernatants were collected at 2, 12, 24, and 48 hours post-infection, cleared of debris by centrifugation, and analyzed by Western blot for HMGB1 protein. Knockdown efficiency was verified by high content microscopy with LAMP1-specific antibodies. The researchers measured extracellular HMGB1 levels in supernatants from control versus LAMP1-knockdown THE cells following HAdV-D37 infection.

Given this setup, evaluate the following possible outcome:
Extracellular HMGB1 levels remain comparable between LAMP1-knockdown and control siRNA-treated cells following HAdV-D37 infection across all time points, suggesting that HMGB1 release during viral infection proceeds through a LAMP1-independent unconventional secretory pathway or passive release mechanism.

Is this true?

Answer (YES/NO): NO